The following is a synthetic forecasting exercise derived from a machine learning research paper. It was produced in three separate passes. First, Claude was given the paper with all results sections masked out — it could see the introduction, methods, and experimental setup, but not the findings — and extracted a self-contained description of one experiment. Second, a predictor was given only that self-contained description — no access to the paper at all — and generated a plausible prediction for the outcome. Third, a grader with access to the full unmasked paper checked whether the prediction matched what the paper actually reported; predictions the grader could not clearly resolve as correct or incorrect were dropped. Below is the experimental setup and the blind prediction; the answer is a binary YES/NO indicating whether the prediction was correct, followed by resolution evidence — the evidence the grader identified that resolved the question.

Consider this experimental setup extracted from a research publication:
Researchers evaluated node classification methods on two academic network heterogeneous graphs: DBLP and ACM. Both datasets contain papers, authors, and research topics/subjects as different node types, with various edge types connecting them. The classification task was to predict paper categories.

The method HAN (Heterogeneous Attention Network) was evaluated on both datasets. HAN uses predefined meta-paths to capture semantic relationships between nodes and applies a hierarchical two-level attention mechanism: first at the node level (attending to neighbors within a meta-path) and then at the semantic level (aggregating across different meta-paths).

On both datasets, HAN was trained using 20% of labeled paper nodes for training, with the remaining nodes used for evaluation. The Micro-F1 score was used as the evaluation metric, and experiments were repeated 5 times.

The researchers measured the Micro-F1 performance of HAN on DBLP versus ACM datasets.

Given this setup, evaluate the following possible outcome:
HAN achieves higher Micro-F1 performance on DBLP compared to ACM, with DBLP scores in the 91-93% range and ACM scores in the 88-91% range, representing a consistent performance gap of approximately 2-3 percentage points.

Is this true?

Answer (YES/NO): NO